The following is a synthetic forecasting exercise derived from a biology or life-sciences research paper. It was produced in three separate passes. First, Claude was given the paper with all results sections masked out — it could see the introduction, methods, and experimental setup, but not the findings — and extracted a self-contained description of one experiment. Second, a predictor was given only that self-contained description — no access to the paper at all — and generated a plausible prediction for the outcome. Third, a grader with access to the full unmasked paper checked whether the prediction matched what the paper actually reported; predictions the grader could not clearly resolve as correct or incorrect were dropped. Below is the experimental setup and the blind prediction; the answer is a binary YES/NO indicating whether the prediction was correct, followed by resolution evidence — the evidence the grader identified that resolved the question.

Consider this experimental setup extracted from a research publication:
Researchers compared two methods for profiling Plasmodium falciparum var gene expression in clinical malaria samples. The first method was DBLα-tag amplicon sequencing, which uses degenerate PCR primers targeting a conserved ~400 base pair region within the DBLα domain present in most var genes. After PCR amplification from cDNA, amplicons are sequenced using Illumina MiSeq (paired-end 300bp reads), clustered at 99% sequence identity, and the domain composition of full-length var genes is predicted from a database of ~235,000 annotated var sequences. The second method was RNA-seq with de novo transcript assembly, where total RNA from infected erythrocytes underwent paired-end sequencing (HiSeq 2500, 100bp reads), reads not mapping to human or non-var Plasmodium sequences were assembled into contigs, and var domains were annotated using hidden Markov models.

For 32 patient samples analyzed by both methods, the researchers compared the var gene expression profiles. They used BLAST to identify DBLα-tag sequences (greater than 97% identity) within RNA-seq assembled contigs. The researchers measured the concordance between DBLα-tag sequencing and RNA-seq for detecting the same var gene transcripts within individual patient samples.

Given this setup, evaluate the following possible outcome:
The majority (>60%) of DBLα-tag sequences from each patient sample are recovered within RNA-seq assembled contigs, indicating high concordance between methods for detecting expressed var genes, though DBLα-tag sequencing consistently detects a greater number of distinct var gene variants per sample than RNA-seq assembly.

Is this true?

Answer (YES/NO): NO